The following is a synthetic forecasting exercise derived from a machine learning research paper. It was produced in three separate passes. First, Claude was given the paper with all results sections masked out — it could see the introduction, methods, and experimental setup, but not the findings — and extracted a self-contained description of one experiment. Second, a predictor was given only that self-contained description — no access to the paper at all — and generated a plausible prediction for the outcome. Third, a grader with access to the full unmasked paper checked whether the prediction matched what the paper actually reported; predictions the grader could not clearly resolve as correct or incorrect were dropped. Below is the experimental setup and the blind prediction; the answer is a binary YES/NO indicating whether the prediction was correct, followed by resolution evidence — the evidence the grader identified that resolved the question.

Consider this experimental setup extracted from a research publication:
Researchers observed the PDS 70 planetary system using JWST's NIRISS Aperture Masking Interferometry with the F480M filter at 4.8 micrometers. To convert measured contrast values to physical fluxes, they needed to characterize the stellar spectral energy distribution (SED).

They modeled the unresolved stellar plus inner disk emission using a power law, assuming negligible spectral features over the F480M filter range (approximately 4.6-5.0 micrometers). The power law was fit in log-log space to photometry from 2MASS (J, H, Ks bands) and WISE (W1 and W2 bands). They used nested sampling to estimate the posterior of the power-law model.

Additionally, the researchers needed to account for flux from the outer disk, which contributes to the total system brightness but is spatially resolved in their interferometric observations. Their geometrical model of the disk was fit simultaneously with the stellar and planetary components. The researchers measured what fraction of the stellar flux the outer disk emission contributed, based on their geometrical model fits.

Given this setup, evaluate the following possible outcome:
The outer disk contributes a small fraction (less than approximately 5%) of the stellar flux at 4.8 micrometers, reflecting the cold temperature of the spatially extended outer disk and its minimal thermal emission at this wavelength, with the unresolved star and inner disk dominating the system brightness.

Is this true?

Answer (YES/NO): YES